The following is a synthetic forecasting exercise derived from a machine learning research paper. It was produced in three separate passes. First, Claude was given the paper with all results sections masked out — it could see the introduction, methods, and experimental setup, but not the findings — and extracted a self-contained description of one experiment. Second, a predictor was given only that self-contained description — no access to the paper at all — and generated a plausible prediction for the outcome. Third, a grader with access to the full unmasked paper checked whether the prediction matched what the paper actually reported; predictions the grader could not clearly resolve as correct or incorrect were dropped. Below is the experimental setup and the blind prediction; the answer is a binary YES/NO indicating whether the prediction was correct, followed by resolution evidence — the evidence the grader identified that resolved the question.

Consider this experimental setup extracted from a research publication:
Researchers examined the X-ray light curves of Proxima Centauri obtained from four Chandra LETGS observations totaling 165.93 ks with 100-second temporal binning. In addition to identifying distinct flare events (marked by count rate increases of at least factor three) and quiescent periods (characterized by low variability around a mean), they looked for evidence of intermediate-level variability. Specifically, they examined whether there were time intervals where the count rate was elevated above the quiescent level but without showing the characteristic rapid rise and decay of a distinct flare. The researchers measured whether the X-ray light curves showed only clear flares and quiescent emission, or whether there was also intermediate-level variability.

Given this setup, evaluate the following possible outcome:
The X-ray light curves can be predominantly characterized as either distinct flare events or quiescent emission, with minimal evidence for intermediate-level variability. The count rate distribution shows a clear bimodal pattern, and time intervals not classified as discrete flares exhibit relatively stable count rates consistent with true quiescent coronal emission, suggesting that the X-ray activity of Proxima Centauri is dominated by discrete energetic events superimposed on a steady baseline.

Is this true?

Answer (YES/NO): NO